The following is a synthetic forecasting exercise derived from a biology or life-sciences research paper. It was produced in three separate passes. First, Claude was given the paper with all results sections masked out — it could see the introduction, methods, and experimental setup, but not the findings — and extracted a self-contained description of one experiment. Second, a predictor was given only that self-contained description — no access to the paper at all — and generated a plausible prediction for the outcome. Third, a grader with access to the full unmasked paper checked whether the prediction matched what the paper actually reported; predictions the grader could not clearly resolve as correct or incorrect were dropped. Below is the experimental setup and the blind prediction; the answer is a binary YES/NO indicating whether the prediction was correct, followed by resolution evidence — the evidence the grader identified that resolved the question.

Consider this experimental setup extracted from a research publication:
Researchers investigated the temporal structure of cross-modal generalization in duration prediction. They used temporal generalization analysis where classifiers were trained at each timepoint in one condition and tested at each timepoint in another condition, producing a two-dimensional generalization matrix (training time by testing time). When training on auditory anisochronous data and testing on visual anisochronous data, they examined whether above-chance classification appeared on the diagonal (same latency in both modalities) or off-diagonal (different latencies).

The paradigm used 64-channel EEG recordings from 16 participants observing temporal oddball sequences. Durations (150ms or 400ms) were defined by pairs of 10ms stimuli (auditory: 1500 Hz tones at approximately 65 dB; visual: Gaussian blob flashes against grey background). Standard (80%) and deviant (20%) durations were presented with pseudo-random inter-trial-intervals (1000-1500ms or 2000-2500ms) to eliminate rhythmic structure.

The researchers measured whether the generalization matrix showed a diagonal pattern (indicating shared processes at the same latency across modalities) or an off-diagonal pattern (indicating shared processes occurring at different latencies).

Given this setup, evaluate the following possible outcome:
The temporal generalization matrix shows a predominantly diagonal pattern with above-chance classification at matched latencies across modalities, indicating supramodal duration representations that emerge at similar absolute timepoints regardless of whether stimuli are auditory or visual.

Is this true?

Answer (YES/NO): NO